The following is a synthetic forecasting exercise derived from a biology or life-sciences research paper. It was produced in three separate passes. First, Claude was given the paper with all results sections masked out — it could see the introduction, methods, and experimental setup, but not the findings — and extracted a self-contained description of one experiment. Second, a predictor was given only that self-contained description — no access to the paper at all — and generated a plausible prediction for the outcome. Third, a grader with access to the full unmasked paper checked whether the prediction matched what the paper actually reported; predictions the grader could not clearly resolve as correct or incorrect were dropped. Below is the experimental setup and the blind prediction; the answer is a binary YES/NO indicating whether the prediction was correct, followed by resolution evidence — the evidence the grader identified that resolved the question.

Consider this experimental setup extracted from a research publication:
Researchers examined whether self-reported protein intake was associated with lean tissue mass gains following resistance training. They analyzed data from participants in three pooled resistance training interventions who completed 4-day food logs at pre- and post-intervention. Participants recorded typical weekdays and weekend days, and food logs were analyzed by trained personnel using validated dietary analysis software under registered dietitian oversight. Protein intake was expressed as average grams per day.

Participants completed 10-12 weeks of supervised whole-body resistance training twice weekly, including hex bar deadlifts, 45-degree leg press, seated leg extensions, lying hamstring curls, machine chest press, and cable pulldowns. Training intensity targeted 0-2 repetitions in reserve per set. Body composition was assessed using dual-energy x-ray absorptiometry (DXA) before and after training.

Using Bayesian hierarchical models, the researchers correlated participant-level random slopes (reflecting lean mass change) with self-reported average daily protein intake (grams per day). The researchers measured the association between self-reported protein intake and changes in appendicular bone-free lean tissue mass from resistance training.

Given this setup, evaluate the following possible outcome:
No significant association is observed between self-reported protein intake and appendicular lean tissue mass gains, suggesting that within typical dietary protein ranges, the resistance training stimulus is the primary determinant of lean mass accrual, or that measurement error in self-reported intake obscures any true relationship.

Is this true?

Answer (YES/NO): YES